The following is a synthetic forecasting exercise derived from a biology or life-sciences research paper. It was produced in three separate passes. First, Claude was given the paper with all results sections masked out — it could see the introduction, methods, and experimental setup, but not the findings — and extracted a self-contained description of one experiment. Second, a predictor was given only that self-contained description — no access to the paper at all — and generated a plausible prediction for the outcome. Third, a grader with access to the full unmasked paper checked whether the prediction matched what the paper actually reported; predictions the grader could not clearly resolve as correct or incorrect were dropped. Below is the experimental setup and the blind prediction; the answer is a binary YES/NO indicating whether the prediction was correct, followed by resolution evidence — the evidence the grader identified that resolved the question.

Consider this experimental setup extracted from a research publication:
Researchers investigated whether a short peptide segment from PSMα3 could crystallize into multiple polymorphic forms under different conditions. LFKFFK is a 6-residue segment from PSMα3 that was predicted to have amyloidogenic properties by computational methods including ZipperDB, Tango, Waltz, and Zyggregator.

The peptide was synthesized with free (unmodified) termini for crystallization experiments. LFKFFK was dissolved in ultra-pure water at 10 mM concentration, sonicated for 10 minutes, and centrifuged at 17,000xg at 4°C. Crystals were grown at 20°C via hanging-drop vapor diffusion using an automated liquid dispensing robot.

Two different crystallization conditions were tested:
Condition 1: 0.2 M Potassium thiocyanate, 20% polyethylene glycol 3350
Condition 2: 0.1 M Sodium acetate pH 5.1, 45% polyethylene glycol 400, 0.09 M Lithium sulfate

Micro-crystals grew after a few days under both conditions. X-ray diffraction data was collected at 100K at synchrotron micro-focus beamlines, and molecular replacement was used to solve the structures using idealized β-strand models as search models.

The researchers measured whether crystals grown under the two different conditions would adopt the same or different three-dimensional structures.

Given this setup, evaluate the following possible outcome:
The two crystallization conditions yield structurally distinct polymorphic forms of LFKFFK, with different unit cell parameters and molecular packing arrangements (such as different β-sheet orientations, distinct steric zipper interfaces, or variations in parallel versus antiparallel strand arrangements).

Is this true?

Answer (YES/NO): YES